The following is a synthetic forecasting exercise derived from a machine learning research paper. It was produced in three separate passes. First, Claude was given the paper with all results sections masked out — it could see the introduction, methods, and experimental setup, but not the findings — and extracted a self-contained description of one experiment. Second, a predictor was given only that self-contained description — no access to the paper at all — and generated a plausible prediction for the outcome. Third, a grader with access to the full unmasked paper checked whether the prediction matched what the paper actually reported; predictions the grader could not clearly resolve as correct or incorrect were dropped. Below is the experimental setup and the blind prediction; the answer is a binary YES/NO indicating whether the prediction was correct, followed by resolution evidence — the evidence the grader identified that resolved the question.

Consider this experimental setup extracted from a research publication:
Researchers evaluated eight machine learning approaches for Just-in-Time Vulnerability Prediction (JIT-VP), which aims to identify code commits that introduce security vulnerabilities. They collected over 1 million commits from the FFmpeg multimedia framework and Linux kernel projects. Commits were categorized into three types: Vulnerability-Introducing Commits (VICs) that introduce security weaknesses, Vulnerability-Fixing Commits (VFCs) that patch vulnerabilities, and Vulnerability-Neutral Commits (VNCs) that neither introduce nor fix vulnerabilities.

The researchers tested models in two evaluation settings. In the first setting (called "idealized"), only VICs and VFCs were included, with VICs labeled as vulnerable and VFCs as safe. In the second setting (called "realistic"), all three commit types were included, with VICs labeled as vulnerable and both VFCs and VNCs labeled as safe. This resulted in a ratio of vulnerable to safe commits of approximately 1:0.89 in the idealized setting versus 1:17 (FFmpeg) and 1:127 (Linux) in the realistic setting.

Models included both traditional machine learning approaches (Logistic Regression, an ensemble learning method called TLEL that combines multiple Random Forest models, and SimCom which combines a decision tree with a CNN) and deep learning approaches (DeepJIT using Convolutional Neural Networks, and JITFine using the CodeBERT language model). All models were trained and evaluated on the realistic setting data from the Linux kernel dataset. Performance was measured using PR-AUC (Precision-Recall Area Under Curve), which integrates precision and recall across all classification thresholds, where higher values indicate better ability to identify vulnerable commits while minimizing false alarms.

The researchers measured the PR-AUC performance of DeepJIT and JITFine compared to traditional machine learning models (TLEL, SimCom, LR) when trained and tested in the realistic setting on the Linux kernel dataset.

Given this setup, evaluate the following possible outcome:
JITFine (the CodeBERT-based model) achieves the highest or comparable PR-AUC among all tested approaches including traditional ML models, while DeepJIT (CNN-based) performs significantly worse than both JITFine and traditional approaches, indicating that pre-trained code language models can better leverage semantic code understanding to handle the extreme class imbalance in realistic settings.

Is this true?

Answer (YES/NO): NO